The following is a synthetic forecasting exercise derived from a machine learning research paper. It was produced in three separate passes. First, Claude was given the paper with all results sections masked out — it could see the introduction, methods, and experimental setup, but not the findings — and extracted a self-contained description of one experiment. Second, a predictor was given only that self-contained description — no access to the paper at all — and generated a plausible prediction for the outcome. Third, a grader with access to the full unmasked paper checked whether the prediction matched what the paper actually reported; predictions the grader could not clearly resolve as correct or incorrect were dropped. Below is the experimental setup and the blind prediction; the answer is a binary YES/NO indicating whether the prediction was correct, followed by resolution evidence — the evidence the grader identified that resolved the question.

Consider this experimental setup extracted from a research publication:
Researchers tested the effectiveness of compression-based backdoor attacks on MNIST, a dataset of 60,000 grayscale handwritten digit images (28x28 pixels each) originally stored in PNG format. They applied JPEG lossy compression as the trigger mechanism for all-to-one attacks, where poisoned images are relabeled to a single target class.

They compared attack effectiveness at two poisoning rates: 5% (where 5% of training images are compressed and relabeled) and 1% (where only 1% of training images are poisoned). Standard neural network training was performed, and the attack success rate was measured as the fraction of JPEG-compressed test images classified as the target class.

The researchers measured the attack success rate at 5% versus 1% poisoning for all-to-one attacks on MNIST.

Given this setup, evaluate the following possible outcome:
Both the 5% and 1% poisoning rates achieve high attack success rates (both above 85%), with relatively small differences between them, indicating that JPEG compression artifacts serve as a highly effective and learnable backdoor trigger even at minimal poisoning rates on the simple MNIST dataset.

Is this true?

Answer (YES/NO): YES